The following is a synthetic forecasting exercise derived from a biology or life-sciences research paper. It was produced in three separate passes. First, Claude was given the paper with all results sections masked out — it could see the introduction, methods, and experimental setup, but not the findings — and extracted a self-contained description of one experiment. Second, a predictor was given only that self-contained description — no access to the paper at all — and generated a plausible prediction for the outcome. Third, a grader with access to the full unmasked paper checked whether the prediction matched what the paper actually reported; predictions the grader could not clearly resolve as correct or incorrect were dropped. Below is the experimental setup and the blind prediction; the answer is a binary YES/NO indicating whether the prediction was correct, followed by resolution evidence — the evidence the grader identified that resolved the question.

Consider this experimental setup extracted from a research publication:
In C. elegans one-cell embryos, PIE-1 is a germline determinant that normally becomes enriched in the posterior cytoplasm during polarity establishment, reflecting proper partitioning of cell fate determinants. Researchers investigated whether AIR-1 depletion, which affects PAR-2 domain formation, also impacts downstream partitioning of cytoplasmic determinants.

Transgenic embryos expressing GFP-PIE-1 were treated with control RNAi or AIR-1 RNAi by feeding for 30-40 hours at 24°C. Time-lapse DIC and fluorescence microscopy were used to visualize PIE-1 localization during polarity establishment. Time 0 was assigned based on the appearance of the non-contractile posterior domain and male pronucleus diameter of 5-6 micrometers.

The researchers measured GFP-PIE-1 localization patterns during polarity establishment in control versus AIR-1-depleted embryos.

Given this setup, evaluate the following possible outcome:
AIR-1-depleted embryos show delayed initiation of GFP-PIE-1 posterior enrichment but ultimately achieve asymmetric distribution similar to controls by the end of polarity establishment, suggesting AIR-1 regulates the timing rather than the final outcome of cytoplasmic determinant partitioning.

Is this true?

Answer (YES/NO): NO